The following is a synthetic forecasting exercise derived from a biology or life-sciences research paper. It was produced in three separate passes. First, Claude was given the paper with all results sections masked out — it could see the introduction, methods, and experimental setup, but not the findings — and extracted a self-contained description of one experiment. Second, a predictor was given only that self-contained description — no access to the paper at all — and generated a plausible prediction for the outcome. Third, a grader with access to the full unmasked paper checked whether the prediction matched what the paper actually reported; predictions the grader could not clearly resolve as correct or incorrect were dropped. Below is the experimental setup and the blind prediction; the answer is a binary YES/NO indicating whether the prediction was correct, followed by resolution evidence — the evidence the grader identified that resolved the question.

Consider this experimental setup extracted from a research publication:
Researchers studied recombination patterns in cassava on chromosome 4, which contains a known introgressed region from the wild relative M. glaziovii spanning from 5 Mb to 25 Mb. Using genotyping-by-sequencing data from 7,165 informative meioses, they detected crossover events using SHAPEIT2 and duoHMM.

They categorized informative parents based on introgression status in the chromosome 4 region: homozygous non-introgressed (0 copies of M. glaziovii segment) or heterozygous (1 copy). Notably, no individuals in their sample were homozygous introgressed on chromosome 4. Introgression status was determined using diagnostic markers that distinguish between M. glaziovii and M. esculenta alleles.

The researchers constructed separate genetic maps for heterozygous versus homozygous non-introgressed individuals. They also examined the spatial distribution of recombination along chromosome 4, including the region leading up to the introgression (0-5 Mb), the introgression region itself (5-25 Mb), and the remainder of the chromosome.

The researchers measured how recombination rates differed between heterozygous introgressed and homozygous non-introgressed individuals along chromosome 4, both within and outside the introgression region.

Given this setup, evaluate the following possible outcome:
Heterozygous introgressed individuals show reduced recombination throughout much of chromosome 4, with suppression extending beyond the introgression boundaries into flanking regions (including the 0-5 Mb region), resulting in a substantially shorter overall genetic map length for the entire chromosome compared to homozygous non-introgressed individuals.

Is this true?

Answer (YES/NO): NO